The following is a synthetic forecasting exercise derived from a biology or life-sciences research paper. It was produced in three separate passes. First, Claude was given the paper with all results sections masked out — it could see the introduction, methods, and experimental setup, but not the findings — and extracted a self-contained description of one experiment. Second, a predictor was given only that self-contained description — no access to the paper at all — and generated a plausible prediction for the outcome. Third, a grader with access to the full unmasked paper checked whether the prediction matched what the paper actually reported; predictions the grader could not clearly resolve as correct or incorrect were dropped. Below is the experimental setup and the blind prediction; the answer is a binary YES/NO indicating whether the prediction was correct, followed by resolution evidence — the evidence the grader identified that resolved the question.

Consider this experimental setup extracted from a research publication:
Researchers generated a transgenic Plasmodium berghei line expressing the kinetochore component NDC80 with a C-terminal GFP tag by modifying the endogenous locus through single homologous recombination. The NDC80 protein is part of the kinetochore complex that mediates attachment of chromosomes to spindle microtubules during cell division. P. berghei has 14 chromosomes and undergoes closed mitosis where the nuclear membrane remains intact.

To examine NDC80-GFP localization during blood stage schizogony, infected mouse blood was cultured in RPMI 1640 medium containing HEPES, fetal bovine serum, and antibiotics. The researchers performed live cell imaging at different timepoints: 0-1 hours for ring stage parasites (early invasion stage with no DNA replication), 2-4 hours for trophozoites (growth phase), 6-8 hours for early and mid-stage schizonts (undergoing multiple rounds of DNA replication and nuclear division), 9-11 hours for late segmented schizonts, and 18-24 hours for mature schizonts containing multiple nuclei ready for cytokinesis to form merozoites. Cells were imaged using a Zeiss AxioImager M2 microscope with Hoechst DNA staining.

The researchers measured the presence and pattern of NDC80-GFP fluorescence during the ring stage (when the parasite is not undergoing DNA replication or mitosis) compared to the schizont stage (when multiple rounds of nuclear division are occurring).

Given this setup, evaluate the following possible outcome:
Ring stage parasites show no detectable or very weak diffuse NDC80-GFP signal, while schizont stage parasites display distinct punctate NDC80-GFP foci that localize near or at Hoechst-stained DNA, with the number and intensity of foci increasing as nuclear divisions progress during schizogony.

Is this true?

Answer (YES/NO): YES